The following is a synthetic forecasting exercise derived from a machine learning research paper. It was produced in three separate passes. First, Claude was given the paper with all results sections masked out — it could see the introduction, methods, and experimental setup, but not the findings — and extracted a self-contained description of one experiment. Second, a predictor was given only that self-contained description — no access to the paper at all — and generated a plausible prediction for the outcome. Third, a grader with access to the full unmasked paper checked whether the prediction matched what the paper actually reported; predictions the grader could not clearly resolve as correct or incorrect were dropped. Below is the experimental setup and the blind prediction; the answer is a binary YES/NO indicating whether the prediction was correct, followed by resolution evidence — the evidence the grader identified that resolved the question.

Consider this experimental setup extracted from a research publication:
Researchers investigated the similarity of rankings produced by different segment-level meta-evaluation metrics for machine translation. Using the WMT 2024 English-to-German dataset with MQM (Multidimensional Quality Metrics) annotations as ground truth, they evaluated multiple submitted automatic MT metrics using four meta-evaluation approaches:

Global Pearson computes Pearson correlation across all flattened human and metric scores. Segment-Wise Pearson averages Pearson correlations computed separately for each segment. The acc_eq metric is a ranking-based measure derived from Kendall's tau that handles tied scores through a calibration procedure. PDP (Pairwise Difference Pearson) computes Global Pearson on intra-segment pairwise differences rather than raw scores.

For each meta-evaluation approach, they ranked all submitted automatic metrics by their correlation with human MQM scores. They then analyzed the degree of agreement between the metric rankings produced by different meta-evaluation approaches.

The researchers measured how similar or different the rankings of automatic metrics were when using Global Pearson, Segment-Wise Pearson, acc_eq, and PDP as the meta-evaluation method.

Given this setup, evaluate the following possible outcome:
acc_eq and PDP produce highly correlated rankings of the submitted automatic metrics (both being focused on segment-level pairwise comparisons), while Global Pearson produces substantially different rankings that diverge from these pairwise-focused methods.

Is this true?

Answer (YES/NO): NO